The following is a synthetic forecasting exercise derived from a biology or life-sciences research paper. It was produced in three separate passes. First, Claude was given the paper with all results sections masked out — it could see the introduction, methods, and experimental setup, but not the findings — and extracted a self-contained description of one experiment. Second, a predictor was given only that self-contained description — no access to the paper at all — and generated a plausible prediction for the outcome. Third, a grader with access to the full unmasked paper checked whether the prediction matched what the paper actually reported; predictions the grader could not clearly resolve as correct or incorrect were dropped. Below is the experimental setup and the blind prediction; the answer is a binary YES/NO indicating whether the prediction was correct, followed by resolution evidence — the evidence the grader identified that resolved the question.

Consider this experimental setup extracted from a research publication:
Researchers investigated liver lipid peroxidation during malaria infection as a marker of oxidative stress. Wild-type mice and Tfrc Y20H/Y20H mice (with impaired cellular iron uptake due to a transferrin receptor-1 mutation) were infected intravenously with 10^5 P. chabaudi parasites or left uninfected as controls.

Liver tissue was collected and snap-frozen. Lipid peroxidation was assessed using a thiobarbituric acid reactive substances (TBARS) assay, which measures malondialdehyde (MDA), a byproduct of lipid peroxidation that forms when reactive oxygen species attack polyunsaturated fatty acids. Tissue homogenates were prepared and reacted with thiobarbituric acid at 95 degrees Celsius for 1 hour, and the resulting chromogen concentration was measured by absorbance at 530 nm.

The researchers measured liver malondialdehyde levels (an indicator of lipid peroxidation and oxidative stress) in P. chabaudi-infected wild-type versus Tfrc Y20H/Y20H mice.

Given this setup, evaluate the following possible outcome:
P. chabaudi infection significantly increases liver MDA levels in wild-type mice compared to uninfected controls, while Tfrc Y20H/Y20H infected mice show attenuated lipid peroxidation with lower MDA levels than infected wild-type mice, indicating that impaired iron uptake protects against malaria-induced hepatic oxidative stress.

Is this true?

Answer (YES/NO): NO